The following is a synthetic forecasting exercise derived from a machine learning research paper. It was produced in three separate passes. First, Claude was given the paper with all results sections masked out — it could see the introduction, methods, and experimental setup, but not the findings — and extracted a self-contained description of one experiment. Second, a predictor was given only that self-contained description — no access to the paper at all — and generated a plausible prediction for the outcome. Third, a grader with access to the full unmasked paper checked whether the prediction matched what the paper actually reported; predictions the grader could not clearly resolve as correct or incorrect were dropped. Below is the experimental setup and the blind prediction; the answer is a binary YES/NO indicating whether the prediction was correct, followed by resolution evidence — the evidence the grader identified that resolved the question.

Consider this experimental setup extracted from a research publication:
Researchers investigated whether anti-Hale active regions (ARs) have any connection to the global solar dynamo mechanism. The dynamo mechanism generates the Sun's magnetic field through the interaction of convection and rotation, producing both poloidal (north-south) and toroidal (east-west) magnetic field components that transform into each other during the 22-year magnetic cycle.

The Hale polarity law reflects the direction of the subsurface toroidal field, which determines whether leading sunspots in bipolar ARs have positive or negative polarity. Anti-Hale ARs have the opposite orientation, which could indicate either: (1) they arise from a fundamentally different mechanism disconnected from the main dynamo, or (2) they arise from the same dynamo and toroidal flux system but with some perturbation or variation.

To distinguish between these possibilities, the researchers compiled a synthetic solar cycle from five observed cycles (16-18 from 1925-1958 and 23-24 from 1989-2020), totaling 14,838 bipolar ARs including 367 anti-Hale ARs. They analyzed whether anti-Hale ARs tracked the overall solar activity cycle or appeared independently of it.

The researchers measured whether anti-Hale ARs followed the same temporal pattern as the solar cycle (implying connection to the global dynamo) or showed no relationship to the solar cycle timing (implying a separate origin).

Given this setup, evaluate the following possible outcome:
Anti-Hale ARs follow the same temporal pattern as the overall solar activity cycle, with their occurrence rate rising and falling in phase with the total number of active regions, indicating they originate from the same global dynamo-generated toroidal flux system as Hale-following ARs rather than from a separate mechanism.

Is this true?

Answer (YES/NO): YES